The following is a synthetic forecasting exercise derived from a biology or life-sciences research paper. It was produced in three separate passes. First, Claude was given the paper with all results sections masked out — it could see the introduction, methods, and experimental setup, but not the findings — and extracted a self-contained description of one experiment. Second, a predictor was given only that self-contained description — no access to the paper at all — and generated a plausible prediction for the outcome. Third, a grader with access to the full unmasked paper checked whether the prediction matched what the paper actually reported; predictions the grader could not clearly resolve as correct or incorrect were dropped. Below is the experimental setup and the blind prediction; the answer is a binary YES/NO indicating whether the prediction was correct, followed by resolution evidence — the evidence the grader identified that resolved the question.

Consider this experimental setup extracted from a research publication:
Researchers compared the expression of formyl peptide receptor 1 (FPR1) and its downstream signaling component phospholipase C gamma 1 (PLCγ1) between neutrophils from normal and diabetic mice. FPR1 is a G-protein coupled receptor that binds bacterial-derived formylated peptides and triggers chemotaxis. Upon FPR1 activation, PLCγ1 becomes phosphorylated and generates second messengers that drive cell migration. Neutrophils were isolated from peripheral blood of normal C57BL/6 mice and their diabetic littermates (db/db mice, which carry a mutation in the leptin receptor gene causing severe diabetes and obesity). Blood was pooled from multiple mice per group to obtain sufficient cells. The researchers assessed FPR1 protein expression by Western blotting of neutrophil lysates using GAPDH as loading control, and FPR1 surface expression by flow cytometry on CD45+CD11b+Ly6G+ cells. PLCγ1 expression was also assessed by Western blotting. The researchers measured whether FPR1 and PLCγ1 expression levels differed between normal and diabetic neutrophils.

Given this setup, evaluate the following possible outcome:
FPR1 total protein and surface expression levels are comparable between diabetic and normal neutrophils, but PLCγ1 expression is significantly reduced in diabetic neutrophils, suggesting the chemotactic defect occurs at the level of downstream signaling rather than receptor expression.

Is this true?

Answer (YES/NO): NO